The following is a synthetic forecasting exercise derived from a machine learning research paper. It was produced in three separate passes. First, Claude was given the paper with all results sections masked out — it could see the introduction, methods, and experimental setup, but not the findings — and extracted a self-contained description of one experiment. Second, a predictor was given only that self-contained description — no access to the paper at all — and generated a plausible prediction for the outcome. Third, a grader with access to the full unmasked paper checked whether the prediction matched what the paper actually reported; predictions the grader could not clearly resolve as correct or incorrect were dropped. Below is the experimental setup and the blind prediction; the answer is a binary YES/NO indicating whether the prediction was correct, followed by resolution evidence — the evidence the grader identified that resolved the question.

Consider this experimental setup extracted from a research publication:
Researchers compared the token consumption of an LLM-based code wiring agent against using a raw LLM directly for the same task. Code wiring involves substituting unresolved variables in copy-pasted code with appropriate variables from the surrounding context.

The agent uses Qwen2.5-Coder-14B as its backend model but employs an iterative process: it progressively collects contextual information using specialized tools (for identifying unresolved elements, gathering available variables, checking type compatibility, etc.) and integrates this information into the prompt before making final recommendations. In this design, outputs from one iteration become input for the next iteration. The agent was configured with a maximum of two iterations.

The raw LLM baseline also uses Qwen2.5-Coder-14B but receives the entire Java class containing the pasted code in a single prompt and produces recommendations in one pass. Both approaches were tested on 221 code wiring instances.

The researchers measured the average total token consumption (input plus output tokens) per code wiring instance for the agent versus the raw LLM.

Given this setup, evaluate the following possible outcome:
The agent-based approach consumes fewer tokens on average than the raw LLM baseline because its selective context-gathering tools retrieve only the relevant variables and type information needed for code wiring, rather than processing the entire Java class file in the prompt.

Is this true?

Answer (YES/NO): NO